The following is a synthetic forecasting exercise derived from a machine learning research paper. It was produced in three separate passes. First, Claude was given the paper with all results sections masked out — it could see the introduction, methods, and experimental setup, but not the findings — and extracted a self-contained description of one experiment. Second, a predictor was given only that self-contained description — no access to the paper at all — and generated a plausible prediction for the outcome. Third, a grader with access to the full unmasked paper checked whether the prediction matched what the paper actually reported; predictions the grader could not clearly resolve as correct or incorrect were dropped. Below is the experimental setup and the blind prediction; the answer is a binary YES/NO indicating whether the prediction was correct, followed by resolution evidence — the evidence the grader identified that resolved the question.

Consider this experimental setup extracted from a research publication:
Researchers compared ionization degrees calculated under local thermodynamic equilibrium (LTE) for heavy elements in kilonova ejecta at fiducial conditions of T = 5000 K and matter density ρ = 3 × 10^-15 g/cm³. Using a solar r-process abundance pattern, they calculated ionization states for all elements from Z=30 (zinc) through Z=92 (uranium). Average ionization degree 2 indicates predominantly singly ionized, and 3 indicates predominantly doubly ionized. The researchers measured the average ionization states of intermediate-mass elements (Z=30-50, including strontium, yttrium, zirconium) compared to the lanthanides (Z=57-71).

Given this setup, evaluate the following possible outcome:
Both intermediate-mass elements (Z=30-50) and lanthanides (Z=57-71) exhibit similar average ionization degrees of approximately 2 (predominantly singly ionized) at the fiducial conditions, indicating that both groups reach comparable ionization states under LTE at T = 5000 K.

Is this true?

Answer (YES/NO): NO